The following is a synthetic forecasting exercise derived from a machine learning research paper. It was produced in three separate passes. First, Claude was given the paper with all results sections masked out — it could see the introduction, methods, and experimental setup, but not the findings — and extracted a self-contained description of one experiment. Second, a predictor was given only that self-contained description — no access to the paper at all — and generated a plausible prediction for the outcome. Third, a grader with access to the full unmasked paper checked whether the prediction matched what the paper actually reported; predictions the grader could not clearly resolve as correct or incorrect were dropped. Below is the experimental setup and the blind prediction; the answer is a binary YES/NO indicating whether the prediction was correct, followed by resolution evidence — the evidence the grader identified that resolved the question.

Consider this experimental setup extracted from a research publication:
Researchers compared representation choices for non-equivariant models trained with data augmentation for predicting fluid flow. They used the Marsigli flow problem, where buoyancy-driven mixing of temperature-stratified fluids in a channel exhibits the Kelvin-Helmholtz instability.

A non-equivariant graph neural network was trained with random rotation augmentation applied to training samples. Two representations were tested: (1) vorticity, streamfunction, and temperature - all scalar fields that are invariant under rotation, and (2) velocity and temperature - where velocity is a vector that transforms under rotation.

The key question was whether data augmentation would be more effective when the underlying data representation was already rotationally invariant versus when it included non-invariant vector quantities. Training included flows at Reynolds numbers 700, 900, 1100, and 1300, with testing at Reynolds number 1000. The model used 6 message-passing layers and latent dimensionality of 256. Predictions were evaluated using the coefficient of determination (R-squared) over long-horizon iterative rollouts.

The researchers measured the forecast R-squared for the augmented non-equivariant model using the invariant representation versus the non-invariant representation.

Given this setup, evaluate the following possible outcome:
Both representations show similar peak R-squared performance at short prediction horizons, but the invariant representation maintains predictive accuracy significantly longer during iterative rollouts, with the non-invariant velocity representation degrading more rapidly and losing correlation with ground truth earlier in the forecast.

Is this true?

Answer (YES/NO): NO